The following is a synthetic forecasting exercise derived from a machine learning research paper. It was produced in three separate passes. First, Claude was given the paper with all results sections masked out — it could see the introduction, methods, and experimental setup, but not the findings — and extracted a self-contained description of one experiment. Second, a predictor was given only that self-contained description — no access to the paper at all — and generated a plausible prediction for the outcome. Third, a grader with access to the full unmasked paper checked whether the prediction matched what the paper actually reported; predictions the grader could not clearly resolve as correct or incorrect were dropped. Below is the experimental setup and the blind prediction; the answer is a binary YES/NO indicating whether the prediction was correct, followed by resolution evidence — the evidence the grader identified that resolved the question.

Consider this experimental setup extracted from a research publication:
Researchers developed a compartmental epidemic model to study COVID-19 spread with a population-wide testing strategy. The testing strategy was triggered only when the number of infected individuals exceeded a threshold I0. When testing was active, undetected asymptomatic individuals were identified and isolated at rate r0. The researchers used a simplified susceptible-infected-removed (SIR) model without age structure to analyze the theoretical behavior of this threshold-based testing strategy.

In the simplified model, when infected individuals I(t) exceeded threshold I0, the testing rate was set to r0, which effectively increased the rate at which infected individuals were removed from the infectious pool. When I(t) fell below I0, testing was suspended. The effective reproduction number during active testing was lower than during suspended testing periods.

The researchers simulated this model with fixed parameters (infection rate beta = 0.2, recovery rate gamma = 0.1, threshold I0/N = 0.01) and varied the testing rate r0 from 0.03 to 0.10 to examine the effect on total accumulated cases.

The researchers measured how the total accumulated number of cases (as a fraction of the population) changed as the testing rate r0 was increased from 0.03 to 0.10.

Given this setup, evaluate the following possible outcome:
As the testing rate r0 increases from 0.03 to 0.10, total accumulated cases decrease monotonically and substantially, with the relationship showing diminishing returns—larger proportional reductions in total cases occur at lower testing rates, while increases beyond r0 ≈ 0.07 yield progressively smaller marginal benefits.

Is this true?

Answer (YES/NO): NO